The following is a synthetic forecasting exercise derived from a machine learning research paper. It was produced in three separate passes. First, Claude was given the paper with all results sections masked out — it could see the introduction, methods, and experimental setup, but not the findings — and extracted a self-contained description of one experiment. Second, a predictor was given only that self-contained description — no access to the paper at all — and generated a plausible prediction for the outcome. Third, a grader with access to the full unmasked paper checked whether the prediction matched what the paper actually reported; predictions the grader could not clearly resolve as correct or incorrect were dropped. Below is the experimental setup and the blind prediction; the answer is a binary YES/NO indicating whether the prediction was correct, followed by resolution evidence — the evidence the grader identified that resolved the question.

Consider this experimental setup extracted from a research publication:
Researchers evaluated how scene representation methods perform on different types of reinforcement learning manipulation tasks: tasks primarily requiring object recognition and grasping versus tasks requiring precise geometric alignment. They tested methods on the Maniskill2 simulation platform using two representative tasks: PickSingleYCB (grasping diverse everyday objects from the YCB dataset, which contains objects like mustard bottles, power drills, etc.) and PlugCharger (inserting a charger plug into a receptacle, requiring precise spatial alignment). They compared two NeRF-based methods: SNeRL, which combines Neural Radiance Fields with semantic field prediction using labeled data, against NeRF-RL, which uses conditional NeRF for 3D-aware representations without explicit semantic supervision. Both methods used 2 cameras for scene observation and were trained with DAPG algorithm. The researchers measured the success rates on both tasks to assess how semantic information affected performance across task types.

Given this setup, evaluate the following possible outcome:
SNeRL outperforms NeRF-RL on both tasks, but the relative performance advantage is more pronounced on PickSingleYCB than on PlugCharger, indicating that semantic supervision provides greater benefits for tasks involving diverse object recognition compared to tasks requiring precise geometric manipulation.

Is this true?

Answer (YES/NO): NO